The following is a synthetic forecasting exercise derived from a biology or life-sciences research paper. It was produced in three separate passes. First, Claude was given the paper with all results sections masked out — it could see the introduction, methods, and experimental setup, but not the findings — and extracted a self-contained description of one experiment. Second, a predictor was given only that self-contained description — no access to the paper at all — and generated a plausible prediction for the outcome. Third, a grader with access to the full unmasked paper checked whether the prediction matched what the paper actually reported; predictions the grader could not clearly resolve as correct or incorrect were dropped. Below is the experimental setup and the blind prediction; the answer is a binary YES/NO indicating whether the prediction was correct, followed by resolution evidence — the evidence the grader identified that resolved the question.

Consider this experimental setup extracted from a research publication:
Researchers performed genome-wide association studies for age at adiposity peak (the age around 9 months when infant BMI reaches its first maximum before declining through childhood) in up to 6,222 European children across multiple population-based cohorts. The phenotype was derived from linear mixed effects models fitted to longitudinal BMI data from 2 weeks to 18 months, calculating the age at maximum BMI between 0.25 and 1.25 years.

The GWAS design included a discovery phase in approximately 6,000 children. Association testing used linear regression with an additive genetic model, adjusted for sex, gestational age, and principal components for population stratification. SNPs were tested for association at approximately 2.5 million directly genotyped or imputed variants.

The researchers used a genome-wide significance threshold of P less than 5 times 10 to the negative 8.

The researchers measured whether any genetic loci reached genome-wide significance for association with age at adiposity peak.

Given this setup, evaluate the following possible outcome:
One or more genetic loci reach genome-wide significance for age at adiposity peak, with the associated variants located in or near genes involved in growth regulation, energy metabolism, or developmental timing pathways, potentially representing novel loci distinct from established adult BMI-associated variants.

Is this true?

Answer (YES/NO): NO